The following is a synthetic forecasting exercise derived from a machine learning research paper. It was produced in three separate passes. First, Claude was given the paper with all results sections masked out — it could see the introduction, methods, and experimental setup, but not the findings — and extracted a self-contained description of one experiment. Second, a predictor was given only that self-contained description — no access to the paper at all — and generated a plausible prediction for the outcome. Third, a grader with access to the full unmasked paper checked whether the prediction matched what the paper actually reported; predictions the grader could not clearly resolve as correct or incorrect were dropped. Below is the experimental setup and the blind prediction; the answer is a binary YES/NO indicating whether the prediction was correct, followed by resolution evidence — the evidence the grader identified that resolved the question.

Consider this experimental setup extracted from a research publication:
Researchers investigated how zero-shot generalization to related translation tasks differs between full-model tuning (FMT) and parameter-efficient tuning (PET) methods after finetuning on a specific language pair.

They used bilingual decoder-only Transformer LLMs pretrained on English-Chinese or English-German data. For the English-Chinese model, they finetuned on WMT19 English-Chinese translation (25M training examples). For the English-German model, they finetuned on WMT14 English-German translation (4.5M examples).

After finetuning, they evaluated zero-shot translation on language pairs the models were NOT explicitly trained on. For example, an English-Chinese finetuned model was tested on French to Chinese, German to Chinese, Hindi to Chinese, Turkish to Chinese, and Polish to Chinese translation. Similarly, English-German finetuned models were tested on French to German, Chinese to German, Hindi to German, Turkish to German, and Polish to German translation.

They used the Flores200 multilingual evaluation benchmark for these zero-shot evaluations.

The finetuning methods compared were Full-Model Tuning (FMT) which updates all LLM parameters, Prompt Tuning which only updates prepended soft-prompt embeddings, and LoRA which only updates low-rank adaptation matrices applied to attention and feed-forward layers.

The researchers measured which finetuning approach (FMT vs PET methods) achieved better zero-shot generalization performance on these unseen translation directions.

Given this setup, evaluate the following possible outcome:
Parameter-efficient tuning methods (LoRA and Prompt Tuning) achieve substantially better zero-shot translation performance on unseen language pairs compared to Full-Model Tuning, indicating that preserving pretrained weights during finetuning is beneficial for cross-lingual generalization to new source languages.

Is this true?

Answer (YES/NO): NO